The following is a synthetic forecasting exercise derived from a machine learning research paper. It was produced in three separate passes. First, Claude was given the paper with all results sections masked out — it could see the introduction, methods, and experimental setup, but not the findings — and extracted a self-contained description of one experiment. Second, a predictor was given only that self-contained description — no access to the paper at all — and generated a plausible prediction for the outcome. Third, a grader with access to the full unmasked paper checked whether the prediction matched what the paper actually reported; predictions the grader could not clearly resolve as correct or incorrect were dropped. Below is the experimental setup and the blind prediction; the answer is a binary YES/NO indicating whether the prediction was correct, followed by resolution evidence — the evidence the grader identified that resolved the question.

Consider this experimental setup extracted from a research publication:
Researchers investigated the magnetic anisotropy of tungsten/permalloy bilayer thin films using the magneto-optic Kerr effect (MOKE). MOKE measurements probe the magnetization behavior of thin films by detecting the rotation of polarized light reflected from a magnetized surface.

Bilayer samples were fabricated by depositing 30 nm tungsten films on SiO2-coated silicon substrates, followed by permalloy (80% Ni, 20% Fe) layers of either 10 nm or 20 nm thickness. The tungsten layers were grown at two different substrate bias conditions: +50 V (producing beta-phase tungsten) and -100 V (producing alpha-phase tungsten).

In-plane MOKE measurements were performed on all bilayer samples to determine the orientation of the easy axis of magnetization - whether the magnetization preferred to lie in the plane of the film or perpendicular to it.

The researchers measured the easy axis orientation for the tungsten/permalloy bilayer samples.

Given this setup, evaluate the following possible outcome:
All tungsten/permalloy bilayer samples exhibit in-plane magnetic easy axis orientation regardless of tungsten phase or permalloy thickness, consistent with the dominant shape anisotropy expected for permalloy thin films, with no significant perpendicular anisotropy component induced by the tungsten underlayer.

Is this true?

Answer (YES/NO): YES